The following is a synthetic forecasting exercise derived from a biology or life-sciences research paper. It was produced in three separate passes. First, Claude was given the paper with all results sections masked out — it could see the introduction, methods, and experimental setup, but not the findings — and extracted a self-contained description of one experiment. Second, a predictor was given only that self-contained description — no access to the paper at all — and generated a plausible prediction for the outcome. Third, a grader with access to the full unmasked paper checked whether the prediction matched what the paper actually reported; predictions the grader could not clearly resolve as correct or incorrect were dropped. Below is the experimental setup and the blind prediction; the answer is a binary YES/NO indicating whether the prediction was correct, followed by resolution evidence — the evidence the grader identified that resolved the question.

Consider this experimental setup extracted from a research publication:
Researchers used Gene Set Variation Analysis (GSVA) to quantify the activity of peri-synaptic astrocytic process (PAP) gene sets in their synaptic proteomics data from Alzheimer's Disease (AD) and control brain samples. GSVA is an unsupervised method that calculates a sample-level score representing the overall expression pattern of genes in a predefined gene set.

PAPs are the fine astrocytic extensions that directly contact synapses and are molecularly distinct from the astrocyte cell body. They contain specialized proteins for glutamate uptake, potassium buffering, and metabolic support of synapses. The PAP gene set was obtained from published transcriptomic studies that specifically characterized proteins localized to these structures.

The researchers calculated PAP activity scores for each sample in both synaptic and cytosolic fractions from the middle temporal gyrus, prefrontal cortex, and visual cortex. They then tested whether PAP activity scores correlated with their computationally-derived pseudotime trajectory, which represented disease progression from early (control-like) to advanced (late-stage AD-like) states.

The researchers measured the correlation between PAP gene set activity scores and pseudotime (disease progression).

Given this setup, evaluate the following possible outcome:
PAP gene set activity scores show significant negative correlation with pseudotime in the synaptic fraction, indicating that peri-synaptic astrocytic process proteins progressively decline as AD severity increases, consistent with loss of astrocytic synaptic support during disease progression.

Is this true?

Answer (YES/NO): NO